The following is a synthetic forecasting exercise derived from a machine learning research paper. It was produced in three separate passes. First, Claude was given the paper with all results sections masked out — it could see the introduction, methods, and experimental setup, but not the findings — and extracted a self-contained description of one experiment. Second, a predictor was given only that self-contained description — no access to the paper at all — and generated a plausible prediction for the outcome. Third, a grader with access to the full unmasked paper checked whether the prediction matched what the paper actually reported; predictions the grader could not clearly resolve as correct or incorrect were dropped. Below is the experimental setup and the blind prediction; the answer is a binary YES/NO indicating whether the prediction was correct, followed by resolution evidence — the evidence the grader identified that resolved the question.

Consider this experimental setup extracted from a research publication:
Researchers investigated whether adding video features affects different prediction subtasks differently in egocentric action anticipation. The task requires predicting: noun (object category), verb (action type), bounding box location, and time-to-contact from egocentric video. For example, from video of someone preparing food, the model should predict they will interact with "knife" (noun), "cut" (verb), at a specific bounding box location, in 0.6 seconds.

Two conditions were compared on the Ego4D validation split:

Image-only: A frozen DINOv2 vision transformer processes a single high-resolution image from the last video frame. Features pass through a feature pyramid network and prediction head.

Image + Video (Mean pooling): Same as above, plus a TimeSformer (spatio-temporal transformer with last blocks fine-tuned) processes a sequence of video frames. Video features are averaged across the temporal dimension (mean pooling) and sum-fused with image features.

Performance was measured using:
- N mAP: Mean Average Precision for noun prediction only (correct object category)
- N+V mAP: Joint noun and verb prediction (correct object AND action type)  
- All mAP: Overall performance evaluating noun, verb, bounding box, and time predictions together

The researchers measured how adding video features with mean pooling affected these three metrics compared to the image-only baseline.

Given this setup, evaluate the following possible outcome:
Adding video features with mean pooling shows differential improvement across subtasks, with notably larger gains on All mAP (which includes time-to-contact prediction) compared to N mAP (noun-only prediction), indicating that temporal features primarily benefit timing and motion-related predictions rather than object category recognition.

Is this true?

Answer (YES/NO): NO